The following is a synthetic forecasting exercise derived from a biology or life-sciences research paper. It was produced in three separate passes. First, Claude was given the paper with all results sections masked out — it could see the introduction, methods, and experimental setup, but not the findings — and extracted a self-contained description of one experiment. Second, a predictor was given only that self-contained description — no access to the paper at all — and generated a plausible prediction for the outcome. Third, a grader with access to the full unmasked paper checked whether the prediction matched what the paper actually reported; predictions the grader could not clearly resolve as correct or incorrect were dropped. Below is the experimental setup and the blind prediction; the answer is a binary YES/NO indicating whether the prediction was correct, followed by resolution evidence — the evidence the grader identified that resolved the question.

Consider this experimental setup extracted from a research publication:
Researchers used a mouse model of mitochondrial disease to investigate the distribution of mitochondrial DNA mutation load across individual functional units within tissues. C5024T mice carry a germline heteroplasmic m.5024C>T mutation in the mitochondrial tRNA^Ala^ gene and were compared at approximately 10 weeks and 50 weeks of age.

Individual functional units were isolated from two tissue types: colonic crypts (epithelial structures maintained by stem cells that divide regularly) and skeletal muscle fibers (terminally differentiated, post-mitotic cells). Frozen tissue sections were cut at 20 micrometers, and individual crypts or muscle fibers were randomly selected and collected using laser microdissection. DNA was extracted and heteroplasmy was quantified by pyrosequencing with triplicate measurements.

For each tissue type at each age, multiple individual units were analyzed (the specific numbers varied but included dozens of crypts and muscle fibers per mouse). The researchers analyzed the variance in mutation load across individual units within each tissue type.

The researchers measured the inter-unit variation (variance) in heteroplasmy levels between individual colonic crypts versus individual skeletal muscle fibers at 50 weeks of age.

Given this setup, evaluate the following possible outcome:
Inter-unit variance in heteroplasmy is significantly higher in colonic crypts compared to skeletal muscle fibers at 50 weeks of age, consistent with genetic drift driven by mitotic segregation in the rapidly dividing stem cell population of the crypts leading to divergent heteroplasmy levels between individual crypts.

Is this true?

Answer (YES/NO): YES